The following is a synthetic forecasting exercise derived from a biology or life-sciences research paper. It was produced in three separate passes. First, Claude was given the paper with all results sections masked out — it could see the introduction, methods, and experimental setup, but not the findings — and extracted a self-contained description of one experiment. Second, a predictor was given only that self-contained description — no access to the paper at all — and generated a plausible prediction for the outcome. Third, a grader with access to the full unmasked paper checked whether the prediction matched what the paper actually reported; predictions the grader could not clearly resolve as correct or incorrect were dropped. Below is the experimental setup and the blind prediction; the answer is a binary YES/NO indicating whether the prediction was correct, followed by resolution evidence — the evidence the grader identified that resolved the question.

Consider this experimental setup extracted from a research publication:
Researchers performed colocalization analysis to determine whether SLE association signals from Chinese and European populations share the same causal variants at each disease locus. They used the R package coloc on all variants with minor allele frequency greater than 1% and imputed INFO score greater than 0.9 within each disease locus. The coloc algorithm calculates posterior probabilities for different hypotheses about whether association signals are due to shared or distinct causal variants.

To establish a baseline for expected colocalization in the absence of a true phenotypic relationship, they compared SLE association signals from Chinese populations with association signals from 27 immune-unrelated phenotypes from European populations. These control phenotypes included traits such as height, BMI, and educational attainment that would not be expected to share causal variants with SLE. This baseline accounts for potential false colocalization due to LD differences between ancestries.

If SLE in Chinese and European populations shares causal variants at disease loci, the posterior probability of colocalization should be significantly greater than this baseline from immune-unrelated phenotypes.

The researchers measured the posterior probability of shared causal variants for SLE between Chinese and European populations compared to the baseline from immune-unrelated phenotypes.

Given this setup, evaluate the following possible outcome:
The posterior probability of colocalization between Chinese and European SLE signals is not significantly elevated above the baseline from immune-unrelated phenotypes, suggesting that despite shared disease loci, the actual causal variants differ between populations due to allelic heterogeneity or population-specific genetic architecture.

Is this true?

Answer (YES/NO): NO